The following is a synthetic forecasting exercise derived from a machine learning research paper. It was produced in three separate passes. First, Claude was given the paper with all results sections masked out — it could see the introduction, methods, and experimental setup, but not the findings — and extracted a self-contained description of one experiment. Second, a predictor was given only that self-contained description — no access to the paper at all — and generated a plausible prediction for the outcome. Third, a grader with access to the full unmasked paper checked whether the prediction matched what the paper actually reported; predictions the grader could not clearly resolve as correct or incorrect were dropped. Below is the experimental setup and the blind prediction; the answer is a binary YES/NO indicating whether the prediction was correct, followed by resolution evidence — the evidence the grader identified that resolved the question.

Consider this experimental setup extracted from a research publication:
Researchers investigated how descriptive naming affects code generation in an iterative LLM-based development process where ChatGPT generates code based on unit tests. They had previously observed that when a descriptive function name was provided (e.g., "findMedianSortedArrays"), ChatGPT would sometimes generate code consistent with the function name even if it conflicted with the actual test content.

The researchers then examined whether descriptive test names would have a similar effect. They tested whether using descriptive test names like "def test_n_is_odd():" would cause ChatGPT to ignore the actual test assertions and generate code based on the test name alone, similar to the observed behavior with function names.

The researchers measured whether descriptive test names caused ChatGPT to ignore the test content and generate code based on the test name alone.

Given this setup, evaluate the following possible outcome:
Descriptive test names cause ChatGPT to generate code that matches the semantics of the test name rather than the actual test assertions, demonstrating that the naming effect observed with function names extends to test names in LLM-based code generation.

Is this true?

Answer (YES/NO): NO